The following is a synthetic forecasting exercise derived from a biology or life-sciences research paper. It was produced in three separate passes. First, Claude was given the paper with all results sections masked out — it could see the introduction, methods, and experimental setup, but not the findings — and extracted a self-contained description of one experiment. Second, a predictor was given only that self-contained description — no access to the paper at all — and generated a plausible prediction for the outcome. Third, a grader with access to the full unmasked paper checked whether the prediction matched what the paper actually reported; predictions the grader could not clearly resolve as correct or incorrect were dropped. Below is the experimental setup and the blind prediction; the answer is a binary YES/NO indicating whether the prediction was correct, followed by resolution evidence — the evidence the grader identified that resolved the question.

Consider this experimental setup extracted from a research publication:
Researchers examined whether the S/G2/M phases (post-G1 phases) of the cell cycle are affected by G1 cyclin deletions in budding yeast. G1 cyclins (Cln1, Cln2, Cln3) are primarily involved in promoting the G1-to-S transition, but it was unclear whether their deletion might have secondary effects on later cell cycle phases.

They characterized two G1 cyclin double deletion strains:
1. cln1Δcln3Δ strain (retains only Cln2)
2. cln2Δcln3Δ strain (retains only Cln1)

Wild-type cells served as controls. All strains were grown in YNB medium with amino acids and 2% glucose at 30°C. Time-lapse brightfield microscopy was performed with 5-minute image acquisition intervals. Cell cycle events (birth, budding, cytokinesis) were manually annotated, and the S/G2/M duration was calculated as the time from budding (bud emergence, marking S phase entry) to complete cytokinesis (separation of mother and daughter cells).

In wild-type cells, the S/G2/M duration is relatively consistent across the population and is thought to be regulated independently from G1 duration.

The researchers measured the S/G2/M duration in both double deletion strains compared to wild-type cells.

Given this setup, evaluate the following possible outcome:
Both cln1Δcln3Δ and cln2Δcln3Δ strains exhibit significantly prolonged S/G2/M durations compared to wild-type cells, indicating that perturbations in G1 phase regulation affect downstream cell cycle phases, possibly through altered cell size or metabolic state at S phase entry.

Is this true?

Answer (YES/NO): NO